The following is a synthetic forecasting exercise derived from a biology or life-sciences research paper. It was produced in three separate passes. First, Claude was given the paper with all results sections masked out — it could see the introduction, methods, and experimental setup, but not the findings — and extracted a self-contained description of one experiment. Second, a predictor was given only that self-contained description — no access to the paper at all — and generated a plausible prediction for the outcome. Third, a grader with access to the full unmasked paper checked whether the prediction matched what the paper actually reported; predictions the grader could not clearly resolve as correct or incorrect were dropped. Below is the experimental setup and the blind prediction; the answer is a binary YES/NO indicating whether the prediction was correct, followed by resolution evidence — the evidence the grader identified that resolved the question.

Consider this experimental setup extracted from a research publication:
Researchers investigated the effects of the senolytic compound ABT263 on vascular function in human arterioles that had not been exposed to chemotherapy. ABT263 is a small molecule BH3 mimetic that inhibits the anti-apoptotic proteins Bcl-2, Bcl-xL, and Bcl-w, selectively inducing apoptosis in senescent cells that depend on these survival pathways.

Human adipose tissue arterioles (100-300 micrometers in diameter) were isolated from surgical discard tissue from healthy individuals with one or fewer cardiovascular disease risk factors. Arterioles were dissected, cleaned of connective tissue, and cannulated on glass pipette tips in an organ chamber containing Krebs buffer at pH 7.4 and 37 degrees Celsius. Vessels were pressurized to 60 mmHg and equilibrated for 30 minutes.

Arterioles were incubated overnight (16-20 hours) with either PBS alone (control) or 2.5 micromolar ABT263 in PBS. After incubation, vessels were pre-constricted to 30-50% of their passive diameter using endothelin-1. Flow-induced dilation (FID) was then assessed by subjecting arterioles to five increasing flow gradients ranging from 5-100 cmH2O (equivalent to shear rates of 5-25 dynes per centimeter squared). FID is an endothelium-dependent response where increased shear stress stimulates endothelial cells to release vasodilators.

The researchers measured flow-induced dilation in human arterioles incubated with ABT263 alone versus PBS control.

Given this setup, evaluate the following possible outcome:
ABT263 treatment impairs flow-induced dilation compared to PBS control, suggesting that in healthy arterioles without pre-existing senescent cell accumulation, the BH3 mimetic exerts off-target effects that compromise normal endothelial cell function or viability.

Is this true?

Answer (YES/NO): NO